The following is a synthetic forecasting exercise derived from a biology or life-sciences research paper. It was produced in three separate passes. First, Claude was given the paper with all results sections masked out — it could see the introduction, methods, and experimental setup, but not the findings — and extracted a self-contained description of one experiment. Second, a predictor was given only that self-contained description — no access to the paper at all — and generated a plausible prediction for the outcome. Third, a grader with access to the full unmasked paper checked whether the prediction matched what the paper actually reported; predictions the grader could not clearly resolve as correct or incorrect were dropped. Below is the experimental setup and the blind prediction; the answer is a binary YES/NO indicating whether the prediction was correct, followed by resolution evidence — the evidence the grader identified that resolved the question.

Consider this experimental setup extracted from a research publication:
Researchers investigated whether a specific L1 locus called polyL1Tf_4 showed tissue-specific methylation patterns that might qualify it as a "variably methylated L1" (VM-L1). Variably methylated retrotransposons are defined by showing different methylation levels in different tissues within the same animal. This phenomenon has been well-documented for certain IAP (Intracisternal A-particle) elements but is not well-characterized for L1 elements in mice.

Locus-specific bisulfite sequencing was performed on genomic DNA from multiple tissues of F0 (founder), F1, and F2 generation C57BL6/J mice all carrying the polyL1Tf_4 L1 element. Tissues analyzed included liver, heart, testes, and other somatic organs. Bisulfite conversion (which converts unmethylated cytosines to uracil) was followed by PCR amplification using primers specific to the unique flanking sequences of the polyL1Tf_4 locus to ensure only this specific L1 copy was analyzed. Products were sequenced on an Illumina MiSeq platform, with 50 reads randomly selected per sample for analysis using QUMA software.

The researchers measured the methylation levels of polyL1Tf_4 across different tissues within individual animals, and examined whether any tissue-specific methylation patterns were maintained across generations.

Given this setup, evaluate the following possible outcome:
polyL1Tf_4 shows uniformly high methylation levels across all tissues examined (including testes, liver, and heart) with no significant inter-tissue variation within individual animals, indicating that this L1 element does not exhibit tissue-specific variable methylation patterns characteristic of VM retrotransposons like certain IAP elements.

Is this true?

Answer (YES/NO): NO